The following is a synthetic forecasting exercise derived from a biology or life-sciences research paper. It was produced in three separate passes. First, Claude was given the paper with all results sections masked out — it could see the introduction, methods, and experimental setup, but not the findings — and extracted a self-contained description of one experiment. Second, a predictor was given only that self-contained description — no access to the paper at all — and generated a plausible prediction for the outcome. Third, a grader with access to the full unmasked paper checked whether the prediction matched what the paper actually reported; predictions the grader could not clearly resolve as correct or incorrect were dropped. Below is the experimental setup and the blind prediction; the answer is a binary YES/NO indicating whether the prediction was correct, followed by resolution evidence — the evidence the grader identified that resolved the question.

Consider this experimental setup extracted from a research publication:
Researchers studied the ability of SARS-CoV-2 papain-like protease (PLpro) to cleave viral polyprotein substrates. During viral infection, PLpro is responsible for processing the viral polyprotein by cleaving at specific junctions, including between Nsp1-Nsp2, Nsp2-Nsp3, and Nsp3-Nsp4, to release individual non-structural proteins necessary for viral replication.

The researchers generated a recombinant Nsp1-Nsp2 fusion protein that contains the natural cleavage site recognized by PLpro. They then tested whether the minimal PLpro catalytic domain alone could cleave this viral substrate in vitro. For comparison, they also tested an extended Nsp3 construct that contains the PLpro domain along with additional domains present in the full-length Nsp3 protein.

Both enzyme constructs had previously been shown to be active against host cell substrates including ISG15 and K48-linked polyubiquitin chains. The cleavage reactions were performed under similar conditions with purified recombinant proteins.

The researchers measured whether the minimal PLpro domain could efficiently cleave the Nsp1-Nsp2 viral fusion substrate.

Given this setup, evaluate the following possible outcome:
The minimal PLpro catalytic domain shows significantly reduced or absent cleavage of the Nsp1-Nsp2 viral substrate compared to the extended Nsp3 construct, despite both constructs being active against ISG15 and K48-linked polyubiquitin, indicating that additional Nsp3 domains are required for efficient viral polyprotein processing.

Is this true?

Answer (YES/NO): YES